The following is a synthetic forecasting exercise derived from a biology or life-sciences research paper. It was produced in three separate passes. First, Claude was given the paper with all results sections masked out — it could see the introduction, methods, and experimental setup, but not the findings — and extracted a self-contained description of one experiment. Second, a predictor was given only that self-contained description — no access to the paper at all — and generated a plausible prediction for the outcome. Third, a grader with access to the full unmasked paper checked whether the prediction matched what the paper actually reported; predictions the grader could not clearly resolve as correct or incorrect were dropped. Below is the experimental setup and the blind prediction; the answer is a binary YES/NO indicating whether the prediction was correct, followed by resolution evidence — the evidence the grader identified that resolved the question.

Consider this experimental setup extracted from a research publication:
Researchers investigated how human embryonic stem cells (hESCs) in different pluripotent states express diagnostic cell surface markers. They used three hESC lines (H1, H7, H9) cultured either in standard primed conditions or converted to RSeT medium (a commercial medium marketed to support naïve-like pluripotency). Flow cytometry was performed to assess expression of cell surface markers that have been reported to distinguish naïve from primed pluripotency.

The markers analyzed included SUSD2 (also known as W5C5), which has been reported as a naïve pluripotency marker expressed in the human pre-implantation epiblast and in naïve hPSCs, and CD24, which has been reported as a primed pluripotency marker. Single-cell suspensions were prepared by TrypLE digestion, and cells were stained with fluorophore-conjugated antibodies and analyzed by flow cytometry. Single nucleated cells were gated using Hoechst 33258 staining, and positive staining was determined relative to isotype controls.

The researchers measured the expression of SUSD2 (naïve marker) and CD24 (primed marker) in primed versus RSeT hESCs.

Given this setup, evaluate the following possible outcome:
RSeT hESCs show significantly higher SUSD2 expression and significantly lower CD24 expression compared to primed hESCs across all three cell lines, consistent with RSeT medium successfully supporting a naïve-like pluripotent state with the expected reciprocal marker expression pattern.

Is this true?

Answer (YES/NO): NO